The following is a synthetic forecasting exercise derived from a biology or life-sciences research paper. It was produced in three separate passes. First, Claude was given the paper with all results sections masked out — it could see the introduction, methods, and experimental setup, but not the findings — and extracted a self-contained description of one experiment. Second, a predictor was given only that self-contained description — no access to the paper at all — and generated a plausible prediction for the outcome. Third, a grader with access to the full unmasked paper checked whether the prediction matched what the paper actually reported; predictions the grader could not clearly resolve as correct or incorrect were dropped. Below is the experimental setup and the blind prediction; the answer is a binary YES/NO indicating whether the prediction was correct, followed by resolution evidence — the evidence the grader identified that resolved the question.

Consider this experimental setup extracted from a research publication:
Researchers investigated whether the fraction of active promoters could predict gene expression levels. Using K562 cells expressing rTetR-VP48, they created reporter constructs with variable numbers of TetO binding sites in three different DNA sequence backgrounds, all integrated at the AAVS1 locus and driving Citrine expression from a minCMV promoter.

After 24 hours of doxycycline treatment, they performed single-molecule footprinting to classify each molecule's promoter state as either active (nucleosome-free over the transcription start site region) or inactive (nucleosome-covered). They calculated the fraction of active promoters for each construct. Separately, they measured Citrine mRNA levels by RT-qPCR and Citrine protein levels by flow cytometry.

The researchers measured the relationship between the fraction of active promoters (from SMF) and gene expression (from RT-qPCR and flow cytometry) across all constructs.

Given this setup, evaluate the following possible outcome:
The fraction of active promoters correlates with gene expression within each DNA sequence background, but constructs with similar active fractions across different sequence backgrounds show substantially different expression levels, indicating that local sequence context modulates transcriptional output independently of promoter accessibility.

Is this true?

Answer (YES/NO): NO